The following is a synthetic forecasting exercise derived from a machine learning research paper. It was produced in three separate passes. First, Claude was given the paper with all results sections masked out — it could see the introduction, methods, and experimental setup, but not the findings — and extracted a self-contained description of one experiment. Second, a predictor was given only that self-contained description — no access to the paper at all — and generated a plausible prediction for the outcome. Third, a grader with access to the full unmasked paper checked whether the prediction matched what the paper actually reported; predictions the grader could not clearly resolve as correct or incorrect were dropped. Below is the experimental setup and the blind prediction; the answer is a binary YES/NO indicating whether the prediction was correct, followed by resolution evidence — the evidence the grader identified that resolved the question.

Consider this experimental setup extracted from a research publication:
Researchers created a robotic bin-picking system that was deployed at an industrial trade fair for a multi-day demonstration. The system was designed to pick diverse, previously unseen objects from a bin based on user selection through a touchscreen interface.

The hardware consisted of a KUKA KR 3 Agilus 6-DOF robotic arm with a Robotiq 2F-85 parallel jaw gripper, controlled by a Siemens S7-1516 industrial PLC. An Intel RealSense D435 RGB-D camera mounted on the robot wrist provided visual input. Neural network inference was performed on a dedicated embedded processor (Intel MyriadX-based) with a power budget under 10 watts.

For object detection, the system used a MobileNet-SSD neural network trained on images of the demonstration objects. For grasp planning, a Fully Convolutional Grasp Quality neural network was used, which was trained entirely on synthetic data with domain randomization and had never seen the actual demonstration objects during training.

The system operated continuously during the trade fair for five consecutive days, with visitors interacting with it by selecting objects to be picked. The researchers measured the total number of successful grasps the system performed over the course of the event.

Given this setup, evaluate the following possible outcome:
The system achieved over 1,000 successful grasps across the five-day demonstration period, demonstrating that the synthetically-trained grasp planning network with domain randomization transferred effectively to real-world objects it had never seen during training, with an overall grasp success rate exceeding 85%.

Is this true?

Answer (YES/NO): YES